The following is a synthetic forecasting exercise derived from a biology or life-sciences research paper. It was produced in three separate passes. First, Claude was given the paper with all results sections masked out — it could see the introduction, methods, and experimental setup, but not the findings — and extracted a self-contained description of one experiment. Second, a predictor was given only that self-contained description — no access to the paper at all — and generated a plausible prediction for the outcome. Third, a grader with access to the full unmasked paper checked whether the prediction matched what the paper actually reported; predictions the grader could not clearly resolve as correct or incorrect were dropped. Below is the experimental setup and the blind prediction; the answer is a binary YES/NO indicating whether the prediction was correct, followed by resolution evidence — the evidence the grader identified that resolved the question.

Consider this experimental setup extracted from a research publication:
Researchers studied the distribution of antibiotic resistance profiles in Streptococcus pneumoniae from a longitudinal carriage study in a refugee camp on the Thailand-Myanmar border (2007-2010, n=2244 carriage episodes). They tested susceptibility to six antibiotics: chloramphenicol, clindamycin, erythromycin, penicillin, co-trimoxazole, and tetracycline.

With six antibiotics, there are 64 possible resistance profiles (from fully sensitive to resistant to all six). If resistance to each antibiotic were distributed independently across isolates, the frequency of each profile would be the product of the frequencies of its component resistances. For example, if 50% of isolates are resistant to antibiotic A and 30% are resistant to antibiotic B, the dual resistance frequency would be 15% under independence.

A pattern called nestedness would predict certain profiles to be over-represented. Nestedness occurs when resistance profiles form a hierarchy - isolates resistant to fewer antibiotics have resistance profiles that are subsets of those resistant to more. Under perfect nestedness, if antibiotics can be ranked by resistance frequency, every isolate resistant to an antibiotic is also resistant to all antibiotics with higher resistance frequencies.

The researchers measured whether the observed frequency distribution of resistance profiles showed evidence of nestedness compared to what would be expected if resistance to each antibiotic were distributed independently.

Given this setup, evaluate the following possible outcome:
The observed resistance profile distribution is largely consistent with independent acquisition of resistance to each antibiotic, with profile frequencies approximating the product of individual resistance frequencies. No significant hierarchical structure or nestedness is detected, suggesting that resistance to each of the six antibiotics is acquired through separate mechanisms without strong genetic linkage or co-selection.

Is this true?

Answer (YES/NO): NO